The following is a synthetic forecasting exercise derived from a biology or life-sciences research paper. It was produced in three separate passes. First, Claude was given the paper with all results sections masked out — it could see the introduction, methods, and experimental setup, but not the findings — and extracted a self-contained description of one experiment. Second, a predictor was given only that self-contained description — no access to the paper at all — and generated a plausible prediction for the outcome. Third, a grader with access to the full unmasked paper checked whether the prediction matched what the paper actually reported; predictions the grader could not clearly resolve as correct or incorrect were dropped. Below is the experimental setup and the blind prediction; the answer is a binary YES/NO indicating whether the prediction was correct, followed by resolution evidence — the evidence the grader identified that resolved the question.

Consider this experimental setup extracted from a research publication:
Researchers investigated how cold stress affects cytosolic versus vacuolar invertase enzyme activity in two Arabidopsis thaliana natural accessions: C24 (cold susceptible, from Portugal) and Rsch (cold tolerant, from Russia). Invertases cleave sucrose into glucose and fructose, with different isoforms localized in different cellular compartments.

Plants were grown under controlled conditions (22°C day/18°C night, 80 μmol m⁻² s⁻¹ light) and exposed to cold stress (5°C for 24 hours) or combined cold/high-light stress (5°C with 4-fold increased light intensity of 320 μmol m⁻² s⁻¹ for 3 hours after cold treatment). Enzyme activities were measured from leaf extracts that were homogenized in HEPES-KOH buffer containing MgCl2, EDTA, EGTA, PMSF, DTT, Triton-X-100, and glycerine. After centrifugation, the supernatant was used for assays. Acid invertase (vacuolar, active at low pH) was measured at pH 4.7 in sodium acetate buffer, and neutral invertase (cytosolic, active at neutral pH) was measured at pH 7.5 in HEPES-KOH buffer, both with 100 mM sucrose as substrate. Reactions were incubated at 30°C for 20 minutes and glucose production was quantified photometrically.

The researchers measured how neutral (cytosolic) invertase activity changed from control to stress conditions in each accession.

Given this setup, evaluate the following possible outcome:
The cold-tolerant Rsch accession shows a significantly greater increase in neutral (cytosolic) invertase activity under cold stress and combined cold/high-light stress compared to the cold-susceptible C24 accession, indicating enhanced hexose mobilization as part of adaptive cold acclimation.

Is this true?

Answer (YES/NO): NO